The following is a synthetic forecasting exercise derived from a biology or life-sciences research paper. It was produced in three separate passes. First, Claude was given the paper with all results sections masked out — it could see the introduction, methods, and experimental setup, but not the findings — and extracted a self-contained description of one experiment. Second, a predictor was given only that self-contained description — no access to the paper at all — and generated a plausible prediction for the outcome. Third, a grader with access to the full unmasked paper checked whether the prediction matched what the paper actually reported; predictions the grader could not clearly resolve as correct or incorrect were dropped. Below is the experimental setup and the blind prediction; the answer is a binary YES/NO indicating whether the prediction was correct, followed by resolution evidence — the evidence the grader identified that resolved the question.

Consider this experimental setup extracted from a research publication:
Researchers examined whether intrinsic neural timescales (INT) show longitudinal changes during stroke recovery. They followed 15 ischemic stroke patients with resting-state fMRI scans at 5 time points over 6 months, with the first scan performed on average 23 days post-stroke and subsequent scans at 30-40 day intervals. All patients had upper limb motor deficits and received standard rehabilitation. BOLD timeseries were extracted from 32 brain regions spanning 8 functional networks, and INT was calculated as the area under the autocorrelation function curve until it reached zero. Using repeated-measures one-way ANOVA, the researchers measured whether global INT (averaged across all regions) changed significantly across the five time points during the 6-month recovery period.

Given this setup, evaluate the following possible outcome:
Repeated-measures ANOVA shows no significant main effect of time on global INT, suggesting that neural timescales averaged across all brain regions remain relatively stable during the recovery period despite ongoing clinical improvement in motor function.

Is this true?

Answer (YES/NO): NO